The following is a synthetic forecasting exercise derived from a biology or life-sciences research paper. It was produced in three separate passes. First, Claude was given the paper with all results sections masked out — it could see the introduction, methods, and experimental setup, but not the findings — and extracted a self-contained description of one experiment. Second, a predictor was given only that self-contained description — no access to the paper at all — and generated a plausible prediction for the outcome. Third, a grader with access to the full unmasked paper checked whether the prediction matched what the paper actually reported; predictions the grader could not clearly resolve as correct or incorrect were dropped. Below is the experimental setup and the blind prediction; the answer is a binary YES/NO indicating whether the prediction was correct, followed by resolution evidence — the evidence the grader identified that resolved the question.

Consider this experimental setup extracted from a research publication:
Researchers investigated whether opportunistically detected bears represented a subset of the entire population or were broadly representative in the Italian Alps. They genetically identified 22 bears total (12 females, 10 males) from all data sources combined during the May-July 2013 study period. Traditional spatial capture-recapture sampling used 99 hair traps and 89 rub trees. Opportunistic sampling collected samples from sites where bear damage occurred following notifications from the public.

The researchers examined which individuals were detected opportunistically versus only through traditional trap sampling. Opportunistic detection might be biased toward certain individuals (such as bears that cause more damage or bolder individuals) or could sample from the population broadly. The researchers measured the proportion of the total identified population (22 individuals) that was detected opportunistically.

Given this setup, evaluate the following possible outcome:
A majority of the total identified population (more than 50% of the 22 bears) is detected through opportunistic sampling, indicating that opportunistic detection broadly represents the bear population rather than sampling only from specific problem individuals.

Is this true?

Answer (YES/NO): NO